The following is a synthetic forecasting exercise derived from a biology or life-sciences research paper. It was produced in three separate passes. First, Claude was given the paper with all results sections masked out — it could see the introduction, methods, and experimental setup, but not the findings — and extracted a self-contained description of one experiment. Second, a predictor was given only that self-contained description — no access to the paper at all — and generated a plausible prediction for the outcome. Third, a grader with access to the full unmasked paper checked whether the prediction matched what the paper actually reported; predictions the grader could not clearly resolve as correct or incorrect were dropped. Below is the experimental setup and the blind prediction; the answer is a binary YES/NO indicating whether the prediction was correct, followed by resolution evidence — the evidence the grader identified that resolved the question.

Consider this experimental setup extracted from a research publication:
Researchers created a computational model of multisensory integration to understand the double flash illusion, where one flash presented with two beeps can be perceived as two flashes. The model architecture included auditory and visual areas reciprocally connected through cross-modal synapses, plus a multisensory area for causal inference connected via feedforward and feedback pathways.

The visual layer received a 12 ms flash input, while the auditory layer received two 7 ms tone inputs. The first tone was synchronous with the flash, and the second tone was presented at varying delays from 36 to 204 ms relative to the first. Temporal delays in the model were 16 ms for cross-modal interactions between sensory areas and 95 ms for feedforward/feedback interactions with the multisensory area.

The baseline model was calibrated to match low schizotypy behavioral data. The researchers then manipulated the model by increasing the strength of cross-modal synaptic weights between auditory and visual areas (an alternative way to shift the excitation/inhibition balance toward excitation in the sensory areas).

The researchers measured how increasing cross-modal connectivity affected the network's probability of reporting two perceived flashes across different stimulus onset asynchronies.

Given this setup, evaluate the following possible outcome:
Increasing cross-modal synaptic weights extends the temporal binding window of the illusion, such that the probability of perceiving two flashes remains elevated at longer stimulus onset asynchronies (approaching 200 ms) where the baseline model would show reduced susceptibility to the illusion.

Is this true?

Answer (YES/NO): YES